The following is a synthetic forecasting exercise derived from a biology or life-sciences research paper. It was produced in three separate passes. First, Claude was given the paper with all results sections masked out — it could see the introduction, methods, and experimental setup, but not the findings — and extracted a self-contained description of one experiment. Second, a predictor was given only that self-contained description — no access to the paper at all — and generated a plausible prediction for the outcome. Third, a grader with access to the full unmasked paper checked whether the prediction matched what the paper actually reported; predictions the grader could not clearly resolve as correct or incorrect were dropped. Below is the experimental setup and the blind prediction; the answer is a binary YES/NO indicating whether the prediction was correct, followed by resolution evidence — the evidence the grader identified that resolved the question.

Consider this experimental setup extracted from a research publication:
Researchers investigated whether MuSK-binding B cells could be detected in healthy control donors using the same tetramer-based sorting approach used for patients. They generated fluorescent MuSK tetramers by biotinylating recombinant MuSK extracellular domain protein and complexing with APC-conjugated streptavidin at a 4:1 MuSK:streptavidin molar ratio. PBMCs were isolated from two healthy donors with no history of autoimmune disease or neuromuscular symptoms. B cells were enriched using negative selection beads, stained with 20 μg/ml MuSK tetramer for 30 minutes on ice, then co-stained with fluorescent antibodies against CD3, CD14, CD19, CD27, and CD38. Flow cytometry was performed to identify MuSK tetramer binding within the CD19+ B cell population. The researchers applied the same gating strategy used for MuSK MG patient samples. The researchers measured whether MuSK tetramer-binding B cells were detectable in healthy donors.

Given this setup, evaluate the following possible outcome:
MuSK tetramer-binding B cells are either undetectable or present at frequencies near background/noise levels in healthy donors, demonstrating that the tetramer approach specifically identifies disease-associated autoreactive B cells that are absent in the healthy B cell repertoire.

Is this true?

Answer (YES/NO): NO